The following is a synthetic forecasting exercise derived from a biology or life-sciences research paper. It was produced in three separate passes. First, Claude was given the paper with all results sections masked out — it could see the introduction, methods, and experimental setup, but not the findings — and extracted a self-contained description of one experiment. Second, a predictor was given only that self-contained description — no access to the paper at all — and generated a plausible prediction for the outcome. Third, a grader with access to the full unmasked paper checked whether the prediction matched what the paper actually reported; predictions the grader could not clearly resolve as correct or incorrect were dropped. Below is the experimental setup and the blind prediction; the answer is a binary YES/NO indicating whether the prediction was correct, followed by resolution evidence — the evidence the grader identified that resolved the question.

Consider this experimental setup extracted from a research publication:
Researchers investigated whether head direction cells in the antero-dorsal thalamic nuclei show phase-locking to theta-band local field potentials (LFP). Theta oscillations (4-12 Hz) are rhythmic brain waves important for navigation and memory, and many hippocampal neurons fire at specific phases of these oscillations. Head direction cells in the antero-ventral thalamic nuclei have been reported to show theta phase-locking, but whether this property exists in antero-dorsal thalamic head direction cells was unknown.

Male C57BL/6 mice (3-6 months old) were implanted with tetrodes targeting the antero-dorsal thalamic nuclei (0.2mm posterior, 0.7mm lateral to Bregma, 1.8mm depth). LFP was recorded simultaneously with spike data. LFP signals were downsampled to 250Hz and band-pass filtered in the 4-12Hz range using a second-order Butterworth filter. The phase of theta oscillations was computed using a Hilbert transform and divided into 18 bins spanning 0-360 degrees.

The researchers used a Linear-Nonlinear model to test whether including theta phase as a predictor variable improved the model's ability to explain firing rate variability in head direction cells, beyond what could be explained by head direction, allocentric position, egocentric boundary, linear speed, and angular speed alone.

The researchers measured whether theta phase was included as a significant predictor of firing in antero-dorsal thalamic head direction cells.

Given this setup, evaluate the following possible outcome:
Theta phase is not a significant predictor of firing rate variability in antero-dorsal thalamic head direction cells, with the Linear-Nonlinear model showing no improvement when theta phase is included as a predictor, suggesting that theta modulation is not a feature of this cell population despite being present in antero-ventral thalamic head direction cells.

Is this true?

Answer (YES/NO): NO